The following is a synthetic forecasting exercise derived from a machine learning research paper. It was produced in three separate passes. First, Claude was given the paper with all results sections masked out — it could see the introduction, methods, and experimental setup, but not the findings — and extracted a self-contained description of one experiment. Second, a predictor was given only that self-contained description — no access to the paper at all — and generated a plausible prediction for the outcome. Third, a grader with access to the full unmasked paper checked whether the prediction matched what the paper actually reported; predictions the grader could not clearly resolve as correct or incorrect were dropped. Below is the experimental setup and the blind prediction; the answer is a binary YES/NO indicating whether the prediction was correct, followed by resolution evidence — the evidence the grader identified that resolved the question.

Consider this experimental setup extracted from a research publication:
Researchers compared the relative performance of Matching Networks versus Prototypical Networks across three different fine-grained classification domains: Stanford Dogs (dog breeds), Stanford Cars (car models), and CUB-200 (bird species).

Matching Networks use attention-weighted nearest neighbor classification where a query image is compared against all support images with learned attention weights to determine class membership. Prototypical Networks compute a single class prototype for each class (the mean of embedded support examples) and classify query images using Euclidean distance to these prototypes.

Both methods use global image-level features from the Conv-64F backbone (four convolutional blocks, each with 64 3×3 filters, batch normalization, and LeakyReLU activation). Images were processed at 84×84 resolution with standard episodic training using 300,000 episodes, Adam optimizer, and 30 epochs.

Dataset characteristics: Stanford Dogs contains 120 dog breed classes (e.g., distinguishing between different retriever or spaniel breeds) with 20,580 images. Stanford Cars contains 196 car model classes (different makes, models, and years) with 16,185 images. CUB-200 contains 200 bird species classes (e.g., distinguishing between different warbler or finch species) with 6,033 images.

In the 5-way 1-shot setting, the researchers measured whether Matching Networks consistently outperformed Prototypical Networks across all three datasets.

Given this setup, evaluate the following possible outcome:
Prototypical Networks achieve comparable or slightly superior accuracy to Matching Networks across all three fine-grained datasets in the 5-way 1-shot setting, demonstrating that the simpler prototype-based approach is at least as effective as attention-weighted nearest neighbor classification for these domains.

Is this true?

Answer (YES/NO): NO